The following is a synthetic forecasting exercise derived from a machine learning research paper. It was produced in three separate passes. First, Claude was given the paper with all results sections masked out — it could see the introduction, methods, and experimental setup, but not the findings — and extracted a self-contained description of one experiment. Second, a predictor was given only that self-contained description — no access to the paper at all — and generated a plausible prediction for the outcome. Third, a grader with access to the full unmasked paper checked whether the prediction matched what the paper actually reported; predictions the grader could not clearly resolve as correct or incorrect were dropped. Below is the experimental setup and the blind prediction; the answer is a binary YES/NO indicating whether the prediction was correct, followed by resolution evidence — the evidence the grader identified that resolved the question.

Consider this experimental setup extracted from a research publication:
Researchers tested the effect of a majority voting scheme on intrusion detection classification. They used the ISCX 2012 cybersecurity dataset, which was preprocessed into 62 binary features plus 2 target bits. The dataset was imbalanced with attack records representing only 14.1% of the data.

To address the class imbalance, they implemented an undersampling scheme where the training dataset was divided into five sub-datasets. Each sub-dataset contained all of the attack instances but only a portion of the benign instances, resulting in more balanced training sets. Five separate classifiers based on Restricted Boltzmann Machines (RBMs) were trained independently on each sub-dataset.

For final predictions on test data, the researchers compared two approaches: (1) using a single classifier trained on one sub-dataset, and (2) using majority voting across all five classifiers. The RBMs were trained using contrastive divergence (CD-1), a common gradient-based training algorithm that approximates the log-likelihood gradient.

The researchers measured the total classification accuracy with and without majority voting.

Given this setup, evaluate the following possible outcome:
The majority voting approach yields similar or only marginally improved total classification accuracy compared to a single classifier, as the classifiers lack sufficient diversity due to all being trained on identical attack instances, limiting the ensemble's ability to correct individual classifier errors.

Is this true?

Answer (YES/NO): NO